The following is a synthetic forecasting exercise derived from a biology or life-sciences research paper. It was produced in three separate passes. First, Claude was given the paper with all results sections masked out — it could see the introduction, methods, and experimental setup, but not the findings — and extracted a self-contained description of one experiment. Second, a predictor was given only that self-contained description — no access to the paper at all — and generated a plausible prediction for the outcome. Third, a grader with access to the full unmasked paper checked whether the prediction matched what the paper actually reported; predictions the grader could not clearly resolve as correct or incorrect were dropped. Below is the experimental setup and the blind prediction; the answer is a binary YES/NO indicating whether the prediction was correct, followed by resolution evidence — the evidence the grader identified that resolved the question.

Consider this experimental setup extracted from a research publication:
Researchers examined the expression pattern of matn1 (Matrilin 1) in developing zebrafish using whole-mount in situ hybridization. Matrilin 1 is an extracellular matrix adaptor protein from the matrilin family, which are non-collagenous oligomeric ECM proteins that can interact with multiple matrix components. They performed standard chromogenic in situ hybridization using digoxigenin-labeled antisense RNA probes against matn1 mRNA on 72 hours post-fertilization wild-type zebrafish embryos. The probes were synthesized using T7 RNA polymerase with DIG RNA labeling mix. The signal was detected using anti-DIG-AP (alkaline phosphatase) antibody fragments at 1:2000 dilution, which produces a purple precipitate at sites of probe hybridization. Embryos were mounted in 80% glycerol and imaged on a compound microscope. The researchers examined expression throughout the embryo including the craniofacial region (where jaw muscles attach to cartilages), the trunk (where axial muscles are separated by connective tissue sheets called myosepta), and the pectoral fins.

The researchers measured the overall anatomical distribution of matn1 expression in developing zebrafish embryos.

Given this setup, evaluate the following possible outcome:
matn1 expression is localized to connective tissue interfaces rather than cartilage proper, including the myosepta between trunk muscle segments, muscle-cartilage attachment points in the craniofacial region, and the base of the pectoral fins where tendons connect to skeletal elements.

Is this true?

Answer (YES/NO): NO